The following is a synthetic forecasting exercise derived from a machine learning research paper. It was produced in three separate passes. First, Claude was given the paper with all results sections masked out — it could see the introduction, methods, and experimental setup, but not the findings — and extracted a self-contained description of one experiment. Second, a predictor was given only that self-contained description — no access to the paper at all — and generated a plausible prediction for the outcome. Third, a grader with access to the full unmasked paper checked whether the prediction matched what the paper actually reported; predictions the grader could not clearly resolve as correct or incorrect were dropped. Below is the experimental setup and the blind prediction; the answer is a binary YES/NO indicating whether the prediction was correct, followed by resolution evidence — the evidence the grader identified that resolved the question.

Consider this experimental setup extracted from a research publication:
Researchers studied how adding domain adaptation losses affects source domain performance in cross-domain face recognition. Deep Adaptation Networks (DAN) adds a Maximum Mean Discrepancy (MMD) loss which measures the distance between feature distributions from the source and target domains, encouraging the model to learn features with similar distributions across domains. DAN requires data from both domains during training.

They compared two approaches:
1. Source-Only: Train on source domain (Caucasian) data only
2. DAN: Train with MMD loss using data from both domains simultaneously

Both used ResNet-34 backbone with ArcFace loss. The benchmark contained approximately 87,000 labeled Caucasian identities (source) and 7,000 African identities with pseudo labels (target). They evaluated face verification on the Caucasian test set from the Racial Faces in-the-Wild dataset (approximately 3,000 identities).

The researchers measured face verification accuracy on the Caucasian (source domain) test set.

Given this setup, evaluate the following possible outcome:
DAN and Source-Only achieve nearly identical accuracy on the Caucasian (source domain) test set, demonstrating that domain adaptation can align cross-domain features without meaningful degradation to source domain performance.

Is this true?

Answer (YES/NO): NO